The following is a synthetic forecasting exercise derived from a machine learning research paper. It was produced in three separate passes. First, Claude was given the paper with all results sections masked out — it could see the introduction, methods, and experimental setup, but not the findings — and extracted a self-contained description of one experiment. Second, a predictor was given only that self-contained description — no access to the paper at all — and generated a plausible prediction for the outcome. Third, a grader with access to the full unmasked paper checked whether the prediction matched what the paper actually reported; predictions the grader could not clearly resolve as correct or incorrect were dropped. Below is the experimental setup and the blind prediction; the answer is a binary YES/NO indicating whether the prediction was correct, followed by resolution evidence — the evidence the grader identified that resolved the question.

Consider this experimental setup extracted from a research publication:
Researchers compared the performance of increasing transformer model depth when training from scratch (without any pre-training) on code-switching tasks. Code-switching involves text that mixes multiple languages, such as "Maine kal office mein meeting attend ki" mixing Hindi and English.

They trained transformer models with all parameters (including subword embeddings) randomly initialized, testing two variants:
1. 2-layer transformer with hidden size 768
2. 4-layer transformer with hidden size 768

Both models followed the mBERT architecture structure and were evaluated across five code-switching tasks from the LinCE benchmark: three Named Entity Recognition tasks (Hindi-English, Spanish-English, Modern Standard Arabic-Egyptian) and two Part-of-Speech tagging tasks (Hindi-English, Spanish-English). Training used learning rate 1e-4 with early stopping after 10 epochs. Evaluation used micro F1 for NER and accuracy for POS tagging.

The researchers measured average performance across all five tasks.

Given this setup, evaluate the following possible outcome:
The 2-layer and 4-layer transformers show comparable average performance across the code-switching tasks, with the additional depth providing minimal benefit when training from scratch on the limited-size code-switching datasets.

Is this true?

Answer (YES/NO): NO